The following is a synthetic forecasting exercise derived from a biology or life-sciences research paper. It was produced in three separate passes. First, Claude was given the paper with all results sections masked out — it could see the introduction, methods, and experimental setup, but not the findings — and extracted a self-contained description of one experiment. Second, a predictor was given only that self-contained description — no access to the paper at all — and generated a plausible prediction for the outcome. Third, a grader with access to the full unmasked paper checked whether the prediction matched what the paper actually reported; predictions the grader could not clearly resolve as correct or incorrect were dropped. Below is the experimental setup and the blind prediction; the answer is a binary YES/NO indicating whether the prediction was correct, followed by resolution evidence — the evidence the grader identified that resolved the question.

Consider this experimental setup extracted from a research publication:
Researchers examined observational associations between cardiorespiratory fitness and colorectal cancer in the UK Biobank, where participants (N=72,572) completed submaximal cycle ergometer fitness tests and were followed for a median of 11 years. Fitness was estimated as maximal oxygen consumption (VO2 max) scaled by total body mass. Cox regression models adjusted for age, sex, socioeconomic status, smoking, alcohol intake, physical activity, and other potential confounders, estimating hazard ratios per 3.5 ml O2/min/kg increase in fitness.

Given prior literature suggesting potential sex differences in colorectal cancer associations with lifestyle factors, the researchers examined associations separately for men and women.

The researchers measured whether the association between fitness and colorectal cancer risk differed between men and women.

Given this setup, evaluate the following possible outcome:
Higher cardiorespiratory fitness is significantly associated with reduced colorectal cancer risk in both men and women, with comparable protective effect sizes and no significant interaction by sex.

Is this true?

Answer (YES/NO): NO